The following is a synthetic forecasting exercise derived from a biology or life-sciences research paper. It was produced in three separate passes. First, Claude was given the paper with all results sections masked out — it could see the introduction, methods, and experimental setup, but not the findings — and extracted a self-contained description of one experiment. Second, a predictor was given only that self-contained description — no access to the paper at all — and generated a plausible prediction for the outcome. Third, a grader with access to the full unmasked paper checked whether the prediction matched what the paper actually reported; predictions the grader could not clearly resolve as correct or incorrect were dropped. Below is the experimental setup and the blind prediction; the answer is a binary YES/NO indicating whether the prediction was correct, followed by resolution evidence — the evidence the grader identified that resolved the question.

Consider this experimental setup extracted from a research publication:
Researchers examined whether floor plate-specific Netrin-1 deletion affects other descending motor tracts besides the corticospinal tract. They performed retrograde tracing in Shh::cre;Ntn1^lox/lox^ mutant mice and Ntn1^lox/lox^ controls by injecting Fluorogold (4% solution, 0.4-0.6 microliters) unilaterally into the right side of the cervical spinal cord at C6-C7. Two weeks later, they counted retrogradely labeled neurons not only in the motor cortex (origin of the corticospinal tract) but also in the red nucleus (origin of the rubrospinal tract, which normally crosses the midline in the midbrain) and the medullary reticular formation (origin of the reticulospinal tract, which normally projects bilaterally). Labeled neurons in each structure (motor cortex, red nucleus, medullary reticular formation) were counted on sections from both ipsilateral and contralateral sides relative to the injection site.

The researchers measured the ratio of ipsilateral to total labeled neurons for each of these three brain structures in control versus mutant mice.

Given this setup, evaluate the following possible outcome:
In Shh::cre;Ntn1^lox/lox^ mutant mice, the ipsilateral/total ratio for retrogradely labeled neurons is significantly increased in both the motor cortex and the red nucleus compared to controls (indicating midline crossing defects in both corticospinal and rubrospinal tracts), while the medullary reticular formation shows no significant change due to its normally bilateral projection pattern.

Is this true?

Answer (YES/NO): NO